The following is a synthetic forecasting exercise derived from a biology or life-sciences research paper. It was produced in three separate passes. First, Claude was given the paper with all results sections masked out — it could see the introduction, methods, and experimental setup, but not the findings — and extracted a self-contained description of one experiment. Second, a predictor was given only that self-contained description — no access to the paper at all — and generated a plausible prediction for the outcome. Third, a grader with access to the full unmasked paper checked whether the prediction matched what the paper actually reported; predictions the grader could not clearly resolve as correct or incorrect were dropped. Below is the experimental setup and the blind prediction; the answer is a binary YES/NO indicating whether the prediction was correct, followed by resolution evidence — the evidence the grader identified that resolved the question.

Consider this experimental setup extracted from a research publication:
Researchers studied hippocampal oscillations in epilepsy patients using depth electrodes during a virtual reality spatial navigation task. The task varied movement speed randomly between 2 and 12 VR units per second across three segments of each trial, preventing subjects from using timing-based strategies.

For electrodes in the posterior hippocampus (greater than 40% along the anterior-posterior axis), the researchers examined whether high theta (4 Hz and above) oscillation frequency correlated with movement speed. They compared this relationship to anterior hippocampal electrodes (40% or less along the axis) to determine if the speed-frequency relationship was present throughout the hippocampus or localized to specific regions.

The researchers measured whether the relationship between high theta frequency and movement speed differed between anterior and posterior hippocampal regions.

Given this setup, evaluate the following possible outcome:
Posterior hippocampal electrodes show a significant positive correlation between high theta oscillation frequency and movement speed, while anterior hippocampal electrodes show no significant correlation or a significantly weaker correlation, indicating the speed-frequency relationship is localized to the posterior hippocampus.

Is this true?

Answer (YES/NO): YES